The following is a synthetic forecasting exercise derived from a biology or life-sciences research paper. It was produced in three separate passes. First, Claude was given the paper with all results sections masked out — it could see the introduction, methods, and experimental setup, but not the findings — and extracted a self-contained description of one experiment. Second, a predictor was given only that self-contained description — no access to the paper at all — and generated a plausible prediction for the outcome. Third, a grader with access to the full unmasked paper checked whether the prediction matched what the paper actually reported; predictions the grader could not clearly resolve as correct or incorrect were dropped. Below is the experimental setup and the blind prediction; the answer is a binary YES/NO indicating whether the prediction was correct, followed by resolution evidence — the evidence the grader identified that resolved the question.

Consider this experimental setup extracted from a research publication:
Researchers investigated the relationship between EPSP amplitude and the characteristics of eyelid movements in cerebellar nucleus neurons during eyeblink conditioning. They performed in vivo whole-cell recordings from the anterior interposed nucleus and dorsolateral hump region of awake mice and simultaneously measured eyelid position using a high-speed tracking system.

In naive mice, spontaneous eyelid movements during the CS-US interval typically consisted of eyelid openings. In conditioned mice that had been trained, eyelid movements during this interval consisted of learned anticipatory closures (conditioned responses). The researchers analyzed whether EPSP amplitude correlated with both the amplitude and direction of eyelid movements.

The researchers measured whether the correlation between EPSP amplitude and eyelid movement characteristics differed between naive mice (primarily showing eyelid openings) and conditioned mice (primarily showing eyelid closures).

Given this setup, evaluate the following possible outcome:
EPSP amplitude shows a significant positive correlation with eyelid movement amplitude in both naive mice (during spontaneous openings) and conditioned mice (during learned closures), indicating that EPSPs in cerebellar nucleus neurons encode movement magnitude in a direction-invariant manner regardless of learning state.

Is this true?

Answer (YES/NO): YES